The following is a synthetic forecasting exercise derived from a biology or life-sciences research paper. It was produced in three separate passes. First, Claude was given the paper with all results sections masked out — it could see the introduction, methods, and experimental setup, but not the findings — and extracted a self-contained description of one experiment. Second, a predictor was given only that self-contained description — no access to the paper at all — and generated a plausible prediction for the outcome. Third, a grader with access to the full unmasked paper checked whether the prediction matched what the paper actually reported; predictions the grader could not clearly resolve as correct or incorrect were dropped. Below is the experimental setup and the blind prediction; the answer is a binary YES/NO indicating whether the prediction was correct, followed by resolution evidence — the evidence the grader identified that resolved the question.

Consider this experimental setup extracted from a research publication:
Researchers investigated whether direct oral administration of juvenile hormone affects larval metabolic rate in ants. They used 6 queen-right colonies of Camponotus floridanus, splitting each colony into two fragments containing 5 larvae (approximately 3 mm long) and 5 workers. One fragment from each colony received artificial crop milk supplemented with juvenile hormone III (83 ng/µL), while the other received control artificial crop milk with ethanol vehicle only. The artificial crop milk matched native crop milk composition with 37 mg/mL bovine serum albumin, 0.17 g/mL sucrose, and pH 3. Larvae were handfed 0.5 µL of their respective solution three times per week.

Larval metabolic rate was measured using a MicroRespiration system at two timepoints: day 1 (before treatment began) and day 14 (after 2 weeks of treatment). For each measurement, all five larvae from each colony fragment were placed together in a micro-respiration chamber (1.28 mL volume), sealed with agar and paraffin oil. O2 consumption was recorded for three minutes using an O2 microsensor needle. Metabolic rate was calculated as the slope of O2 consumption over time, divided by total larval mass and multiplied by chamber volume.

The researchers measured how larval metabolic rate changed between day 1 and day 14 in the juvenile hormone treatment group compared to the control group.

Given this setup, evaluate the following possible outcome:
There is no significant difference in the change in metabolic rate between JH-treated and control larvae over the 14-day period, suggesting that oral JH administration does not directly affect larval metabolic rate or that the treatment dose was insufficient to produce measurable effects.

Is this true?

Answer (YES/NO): YES